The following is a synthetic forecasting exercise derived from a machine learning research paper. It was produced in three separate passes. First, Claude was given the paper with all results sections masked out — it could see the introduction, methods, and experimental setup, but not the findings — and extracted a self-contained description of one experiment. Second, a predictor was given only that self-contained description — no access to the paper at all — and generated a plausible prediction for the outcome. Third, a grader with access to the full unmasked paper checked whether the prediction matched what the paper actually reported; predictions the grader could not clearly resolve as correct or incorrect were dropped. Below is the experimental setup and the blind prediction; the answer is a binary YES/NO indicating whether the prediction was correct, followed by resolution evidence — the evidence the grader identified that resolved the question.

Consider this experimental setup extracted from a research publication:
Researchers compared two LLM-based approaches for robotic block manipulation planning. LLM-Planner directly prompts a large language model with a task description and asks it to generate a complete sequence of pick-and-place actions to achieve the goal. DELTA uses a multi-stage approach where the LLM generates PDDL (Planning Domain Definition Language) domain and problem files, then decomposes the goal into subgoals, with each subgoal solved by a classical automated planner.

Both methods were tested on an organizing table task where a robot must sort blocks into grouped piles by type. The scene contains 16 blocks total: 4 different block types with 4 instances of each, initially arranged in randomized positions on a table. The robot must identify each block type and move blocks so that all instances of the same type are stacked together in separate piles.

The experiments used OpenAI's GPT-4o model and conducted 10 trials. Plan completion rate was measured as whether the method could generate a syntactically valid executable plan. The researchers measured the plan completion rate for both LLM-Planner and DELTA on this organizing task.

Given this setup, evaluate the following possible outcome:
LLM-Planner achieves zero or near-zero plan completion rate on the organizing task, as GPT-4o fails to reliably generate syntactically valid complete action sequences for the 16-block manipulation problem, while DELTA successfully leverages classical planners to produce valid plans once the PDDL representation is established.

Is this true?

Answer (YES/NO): NO